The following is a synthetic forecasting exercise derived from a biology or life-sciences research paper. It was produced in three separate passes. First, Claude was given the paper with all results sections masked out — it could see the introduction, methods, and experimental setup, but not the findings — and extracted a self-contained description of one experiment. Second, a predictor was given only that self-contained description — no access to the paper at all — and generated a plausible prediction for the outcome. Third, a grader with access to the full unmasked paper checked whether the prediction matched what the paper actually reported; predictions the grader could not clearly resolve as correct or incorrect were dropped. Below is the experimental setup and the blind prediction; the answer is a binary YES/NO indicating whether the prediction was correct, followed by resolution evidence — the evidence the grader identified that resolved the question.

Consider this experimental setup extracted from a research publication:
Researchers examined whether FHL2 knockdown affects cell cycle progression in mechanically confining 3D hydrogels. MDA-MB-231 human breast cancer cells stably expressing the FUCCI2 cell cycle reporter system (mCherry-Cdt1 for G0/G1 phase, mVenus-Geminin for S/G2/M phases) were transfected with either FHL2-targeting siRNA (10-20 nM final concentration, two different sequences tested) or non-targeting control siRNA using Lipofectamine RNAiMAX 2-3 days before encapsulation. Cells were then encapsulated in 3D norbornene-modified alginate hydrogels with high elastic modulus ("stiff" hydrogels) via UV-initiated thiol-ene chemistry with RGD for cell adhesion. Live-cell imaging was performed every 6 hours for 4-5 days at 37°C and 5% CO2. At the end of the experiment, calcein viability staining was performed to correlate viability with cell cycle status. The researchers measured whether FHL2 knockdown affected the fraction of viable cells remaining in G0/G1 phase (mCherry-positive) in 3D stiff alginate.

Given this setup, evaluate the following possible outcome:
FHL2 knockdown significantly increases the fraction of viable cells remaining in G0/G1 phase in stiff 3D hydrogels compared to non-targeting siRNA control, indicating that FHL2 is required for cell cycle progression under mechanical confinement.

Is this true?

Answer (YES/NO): NO